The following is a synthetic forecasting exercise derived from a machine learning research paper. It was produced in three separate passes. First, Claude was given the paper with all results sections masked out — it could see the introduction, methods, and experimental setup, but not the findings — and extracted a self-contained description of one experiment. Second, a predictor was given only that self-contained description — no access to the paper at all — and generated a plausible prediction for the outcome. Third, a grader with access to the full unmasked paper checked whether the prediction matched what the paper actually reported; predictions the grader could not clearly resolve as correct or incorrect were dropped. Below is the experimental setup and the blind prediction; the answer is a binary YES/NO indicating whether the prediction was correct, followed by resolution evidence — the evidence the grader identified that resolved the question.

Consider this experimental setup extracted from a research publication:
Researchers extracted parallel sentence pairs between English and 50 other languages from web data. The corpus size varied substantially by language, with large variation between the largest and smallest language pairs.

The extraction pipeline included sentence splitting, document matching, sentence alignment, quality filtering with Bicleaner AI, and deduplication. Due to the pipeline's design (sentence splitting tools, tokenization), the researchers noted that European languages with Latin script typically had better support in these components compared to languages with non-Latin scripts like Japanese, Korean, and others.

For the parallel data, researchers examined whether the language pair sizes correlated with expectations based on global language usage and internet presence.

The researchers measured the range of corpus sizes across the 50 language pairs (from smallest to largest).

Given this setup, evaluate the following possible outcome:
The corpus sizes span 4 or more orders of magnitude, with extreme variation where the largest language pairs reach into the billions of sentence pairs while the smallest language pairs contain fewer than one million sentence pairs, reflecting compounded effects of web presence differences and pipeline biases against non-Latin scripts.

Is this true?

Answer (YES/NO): NO